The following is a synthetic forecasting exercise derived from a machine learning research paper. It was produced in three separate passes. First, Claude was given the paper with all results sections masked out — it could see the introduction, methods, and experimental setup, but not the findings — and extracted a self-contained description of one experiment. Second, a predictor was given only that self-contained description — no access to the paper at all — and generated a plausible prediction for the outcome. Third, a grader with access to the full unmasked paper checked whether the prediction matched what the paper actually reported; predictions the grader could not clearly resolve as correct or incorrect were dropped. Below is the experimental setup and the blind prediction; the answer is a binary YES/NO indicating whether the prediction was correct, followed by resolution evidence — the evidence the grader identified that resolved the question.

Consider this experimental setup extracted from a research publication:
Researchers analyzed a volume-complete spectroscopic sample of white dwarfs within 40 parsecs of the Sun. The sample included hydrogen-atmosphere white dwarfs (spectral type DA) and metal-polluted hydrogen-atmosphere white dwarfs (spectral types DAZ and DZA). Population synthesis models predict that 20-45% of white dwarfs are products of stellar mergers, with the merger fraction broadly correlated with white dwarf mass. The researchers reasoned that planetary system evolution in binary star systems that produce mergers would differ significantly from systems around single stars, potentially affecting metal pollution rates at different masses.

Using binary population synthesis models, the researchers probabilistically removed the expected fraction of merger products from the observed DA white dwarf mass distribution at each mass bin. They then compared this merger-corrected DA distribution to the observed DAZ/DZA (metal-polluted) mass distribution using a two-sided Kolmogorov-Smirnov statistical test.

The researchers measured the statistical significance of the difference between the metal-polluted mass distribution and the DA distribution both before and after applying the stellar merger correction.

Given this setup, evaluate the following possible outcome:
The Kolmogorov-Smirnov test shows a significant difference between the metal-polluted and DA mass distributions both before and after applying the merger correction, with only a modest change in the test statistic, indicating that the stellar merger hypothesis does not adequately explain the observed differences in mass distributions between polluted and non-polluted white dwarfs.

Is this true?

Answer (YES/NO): YES